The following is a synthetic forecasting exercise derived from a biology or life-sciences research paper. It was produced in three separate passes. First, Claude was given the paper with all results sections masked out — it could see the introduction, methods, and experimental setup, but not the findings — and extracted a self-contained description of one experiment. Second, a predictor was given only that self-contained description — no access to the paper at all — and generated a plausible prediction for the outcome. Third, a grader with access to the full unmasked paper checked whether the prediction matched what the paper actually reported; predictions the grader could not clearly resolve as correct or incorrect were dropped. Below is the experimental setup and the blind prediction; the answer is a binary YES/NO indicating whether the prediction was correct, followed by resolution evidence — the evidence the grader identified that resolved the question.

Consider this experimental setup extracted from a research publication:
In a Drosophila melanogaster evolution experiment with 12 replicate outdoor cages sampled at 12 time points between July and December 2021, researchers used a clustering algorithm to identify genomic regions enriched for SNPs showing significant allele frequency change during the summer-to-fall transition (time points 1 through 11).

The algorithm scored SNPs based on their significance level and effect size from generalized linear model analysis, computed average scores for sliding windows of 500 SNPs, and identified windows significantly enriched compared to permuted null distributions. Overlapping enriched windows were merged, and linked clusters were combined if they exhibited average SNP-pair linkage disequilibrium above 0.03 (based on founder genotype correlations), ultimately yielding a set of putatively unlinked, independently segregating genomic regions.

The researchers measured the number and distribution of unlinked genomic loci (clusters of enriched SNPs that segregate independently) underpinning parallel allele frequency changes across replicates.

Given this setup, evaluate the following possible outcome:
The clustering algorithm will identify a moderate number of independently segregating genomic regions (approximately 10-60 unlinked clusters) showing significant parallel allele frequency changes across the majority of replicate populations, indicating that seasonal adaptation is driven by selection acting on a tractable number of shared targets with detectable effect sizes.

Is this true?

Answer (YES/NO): NO